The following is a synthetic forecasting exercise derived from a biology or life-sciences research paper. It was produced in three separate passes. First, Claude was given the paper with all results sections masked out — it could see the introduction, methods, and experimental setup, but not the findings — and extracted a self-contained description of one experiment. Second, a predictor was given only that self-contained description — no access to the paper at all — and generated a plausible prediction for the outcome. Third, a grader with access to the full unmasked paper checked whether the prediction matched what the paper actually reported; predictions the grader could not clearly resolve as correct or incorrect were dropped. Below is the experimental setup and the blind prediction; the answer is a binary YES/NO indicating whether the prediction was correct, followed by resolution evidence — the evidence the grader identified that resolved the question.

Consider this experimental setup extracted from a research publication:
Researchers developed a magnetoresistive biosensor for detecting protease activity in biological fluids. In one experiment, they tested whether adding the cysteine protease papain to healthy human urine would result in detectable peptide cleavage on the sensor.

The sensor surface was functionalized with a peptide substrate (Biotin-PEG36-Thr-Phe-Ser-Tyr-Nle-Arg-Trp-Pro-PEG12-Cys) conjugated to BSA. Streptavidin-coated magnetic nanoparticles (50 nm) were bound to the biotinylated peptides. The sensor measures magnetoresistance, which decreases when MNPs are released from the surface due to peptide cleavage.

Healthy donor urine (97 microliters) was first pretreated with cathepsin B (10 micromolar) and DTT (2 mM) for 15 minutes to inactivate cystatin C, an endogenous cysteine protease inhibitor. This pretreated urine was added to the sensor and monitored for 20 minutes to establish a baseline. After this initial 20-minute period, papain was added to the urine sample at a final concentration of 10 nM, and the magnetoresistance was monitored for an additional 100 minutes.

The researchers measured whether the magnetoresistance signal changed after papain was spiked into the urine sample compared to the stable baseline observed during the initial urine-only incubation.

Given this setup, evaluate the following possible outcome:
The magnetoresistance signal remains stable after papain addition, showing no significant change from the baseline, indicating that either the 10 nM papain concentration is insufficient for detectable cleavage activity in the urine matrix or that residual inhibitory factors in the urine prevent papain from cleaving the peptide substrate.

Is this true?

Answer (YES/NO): NO